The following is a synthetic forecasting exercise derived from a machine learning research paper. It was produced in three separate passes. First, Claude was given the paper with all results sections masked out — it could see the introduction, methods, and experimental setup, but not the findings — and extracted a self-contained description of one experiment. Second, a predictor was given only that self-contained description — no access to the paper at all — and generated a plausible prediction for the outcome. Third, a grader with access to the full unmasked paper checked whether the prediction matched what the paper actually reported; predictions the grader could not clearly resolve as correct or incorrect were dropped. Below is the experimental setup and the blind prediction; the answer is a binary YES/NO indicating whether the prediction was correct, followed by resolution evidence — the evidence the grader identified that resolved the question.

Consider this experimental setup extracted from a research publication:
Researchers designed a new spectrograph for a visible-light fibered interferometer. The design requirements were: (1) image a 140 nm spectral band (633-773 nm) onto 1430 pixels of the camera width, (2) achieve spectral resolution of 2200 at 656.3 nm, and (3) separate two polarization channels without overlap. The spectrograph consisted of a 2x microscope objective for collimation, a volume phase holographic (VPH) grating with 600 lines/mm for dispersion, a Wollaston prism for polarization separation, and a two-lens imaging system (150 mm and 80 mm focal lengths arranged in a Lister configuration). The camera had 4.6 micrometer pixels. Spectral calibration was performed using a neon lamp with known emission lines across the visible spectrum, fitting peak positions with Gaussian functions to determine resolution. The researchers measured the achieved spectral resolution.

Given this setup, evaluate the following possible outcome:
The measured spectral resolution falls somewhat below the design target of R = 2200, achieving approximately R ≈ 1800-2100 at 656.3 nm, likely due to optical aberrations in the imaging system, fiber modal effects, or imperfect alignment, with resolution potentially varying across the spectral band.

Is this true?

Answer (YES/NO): NO